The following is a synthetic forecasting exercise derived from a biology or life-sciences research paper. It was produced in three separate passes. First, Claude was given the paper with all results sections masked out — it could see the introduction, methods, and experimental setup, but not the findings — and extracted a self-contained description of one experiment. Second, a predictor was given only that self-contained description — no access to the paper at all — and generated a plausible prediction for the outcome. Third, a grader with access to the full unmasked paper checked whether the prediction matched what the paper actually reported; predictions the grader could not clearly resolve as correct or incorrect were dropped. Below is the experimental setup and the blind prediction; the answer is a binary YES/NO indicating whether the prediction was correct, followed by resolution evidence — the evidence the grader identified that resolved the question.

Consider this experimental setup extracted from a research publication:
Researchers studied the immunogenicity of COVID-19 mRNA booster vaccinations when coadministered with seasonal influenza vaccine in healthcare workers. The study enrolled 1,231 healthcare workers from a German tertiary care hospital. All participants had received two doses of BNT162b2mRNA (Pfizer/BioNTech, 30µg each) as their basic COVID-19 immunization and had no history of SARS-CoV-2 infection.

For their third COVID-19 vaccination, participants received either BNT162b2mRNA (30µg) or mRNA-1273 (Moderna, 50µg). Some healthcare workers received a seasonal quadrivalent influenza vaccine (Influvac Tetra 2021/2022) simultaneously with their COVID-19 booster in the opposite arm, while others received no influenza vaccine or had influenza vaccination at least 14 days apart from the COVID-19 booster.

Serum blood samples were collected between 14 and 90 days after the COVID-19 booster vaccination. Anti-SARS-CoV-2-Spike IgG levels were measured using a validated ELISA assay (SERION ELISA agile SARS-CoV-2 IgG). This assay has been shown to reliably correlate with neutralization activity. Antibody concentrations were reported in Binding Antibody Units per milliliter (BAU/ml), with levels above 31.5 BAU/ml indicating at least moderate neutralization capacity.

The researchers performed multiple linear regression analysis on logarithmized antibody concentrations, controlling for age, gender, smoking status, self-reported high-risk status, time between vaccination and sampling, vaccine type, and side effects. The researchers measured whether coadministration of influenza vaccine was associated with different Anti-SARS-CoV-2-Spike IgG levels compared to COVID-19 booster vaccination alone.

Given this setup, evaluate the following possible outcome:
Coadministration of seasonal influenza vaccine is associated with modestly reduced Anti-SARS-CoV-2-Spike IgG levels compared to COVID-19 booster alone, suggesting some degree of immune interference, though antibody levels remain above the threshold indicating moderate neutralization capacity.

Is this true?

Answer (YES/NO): YES